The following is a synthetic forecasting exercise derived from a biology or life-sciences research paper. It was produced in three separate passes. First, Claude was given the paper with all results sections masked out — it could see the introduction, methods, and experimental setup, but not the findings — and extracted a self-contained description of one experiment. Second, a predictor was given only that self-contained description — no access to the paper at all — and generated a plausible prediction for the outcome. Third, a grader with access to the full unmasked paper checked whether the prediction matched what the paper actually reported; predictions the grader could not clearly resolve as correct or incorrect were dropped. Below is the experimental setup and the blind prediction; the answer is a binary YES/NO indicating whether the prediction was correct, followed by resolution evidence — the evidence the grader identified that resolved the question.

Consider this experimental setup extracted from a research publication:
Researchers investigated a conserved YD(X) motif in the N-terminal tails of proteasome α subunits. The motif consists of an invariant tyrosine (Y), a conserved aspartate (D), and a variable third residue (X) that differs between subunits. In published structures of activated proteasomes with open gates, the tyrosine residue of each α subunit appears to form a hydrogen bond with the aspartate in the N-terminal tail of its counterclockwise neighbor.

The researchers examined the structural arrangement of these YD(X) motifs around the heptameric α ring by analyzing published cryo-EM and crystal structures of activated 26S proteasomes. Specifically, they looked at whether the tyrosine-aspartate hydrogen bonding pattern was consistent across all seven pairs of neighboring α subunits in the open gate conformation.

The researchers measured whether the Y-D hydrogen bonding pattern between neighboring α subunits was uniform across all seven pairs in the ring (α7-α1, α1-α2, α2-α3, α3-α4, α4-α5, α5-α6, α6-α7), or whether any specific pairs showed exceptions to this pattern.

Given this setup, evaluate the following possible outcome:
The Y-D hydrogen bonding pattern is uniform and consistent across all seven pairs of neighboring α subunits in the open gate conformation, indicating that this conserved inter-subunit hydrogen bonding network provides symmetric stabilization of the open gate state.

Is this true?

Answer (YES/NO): NO